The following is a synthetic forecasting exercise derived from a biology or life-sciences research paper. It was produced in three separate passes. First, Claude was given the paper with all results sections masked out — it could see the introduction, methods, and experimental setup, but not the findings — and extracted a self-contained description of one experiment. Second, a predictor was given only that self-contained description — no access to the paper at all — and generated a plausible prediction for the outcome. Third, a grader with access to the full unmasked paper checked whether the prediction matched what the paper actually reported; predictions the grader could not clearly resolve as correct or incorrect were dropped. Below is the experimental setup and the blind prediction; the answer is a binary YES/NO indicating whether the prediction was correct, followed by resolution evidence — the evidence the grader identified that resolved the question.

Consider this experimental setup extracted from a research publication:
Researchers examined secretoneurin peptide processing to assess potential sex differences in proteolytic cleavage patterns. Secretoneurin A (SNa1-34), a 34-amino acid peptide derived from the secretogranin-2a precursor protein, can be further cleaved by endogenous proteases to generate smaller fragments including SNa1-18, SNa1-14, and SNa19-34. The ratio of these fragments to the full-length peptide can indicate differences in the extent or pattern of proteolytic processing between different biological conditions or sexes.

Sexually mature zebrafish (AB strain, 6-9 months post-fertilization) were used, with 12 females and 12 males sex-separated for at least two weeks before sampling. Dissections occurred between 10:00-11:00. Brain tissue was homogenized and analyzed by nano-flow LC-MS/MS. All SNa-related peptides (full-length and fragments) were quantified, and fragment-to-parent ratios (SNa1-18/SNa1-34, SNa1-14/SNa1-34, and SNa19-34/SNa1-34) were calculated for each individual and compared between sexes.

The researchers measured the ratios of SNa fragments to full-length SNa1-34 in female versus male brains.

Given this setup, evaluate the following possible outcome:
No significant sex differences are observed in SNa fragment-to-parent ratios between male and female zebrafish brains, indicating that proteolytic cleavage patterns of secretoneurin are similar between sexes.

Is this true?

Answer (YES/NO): NO